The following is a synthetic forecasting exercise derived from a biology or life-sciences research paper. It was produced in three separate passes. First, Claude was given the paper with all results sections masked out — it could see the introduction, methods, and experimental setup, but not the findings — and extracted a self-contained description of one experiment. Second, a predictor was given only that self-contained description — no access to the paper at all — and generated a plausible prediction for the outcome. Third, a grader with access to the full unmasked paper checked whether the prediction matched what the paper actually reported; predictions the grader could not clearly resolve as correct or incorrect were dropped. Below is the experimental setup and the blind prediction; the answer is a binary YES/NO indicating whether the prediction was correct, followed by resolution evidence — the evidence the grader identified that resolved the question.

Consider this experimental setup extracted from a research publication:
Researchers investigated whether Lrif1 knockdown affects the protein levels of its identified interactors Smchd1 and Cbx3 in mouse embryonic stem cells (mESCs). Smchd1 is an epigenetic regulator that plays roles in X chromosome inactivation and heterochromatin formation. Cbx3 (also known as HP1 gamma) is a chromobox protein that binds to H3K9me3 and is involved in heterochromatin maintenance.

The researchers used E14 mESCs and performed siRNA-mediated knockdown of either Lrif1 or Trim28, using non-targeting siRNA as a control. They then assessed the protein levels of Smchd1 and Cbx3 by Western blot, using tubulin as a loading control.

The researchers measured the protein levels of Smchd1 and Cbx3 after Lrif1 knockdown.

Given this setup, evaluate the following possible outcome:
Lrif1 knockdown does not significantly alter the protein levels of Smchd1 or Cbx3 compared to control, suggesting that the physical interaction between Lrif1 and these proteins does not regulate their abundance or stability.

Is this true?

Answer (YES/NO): YES